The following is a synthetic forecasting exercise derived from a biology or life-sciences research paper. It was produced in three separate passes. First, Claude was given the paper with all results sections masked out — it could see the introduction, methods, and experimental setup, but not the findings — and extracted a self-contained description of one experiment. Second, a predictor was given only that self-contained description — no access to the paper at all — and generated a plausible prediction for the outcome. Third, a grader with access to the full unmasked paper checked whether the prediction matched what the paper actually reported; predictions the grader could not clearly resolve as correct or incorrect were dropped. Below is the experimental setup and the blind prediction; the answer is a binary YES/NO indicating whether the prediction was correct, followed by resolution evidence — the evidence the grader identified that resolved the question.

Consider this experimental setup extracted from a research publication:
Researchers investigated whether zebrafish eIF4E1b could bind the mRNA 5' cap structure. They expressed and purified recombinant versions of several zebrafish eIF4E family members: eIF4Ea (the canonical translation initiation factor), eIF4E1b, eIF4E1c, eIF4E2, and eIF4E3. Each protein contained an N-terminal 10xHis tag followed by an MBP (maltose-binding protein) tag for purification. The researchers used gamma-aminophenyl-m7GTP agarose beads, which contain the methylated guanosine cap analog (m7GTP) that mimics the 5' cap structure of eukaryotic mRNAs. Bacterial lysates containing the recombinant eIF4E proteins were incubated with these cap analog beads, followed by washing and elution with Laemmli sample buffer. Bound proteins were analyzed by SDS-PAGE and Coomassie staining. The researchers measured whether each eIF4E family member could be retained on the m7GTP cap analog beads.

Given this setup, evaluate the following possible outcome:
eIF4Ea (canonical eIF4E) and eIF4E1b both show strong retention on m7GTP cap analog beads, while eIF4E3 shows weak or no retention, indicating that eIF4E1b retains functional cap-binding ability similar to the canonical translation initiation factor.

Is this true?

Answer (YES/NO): YES